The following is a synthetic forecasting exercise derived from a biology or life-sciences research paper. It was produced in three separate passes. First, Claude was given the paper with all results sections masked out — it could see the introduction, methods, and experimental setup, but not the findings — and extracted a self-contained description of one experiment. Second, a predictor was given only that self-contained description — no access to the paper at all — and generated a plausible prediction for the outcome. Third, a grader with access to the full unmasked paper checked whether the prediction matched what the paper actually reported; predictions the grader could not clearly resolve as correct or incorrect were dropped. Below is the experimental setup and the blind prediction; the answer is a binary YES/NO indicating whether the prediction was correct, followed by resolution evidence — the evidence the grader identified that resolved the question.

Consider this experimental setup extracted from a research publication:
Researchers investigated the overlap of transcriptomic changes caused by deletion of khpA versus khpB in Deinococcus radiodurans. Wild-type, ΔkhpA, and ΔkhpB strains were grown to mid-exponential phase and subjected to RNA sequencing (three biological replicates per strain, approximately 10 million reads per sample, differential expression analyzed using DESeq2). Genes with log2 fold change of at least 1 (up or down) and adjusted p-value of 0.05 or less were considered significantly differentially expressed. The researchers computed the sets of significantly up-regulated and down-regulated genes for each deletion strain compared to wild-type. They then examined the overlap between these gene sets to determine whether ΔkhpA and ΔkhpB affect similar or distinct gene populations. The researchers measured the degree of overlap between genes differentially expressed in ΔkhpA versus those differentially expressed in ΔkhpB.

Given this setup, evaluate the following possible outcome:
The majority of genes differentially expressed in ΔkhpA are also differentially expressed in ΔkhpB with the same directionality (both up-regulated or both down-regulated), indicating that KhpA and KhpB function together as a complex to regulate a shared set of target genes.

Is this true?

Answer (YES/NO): NO